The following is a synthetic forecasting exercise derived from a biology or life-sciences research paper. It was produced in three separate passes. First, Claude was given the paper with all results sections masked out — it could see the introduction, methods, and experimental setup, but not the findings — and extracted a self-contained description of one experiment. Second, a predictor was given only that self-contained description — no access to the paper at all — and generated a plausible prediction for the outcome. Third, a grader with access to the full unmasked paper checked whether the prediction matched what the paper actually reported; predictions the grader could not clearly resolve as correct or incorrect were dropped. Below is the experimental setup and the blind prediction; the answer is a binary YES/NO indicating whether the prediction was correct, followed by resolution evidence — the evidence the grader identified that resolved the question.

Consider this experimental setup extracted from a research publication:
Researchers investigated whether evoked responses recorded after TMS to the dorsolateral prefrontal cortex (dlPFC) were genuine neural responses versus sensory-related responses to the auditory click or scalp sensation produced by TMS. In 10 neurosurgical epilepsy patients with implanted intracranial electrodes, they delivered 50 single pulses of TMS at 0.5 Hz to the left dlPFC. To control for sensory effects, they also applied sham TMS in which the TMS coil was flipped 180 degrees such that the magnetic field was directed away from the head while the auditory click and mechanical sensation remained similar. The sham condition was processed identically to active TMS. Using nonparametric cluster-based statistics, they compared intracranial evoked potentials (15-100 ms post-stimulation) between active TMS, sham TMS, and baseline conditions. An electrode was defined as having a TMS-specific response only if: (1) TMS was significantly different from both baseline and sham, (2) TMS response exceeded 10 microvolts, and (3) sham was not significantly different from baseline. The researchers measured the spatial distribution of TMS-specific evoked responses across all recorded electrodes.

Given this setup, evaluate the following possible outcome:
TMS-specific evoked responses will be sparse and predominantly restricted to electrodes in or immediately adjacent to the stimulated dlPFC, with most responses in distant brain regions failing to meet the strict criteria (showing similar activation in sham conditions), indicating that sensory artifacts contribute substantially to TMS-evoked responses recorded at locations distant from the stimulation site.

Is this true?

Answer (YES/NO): NO